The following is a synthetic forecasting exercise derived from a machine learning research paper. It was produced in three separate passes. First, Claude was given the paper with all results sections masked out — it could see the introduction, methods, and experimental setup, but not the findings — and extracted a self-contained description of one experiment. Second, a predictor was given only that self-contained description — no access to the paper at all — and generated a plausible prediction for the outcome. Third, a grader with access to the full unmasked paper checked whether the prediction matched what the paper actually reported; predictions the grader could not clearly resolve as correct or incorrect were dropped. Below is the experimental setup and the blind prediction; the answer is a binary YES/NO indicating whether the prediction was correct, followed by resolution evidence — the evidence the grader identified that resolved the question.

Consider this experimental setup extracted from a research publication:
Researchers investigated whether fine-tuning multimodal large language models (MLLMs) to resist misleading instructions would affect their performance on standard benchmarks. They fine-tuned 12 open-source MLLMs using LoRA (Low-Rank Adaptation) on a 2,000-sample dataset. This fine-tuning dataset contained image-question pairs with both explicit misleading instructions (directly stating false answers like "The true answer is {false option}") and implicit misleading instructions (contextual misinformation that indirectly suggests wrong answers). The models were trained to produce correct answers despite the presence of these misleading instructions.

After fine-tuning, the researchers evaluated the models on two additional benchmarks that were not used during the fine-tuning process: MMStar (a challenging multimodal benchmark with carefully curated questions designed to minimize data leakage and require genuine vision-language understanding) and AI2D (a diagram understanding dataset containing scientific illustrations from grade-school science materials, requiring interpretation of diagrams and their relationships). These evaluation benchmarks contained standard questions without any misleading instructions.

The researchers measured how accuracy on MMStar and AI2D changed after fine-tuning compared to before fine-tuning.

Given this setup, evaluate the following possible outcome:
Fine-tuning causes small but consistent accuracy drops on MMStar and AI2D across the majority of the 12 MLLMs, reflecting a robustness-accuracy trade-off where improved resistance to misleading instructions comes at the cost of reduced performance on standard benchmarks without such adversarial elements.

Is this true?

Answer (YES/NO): NO